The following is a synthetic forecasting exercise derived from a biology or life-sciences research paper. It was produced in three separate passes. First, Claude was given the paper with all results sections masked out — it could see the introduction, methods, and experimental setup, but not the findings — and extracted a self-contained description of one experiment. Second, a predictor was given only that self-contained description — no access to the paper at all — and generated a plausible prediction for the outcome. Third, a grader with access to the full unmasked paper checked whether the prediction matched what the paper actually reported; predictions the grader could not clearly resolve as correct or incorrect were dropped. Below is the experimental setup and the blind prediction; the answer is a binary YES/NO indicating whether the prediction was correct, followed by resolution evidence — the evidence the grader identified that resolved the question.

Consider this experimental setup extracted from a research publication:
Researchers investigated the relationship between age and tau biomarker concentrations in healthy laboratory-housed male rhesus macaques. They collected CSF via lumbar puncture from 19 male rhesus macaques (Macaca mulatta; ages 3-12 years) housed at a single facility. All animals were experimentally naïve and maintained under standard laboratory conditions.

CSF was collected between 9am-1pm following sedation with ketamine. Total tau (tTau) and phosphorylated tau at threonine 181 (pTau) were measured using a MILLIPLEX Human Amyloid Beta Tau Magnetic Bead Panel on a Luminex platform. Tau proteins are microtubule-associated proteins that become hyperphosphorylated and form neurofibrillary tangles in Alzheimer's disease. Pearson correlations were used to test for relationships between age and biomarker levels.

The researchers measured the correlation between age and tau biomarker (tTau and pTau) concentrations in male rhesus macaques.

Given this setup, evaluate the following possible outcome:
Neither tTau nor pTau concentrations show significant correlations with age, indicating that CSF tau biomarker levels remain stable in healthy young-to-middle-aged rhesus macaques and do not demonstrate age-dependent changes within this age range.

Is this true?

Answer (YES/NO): NO